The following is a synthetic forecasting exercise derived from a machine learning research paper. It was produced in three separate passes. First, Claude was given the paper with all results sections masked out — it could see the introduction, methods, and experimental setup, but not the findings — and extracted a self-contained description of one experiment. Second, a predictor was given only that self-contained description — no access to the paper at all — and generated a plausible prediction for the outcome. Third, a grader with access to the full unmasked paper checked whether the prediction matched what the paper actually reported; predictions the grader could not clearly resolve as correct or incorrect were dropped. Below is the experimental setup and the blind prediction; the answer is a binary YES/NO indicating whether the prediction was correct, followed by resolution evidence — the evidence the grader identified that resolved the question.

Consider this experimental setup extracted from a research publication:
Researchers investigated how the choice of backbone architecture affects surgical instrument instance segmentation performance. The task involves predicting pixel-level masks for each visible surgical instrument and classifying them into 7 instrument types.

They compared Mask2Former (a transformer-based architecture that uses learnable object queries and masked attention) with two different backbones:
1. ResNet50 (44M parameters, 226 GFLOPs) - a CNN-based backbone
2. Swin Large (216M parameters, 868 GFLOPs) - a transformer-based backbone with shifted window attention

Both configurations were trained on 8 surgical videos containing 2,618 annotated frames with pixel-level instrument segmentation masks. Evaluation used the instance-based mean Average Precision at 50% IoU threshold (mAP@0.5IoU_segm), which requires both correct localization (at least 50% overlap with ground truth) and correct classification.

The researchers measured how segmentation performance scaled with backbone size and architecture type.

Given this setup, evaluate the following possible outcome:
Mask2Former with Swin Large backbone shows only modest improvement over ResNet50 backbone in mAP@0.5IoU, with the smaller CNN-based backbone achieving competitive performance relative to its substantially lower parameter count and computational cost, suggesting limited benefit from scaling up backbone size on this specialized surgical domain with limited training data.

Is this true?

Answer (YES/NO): NO